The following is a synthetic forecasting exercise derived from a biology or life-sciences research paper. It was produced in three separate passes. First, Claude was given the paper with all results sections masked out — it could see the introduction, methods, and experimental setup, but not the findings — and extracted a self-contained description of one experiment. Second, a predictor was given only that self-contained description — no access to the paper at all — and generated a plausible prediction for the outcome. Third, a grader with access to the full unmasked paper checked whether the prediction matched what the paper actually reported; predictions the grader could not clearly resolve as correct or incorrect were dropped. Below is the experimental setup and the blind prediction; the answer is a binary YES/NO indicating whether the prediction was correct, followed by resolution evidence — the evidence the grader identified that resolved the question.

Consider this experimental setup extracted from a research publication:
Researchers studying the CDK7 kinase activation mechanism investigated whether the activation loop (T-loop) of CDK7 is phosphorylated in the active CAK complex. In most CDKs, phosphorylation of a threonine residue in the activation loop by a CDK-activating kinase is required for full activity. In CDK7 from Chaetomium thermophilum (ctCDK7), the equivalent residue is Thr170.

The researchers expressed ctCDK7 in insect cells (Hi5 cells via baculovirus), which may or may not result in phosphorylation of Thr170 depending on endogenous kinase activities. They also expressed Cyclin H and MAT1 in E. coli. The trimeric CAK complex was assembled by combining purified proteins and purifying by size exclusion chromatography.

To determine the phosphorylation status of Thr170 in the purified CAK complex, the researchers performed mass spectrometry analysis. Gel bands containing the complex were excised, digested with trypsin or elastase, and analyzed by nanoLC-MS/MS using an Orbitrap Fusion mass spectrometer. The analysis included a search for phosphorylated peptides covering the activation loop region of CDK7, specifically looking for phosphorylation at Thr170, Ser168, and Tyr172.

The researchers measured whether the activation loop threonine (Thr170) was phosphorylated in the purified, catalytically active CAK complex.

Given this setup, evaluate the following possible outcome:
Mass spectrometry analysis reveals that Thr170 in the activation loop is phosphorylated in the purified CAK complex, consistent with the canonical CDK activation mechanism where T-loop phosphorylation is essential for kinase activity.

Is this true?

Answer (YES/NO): NO